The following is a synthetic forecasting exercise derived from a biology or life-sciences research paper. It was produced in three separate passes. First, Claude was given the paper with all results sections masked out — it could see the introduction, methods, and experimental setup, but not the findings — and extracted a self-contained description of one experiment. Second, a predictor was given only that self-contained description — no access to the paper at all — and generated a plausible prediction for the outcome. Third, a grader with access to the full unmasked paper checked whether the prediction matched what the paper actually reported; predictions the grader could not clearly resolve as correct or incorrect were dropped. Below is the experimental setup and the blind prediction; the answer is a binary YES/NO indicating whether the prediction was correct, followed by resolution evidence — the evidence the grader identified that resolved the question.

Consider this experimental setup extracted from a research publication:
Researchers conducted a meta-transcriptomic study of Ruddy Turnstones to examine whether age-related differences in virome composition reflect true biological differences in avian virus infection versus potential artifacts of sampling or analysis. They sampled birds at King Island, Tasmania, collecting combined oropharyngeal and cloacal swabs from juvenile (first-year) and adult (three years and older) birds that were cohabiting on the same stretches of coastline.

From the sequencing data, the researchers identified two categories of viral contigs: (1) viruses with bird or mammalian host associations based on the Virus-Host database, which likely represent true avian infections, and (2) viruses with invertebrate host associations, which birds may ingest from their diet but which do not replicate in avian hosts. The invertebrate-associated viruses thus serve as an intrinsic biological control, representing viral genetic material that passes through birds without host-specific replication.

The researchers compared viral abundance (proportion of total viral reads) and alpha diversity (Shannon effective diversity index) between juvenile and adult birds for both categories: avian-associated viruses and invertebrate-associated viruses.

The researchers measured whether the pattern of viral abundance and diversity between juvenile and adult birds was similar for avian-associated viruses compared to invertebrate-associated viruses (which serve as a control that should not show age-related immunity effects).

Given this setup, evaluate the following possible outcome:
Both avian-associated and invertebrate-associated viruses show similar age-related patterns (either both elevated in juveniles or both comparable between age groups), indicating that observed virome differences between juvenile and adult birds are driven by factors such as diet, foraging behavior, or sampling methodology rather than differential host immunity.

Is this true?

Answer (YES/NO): NO